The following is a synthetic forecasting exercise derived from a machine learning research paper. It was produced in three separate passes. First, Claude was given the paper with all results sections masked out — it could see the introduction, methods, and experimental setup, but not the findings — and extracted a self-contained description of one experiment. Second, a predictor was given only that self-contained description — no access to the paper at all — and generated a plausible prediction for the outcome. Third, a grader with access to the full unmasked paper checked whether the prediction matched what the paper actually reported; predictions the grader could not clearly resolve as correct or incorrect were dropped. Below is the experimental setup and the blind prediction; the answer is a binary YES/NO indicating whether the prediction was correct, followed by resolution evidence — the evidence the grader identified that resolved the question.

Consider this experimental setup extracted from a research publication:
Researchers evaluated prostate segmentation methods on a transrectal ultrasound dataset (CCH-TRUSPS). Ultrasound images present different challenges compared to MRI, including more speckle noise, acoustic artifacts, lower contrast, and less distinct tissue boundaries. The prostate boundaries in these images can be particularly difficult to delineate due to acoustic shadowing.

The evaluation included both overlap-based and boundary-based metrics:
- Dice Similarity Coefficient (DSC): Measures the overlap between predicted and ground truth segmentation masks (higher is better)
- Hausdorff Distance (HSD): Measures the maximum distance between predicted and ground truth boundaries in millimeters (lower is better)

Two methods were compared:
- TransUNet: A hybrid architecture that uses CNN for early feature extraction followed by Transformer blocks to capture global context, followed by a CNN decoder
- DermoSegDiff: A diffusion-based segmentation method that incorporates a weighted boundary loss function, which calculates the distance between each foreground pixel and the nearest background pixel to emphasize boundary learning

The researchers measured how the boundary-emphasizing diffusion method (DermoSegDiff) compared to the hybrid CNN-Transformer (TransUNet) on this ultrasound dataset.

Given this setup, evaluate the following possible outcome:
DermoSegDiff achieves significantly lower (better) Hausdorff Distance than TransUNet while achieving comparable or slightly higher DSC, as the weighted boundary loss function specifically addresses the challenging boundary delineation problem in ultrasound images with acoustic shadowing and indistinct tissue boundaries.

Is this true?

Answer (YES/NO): NO